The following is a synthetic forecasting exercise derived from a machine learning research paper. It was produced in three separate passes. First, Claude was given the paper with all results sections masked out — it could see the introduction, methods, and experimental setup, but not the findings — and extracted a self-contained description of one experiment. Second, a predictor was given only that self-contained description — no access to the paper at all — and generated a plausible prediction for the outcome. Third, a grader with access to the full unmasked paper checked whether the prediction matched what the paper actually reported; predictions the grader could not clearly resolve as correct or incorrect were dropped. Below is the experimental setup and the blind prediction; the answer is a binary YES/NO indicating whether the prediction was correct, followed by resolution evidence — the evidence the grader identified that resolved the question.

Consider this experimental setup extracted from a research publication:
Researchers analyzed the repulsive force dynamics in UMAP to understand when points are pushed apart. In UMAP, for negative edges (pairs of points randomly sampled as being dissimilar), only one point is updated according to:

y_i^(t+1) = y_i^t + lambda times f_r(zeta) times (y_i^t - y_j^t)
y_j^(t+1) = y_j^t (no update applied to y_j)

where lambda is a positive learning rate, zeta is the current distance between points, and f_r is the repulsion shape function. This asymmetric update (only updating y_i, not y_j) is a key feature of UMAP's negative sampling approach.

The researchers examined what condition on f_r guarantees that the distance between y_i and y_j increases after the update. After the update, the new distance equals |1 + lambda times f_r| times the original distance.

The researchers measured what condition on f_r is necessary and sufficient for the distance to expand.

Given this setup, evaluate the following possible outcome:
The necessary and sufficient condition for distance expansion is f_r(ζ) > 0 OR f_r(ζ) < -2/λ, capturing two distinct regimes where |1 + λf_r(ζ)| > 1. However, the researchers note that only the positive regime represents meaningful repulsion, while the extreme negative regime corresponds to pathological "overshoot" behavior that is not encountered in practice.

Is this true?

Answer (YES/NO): NO